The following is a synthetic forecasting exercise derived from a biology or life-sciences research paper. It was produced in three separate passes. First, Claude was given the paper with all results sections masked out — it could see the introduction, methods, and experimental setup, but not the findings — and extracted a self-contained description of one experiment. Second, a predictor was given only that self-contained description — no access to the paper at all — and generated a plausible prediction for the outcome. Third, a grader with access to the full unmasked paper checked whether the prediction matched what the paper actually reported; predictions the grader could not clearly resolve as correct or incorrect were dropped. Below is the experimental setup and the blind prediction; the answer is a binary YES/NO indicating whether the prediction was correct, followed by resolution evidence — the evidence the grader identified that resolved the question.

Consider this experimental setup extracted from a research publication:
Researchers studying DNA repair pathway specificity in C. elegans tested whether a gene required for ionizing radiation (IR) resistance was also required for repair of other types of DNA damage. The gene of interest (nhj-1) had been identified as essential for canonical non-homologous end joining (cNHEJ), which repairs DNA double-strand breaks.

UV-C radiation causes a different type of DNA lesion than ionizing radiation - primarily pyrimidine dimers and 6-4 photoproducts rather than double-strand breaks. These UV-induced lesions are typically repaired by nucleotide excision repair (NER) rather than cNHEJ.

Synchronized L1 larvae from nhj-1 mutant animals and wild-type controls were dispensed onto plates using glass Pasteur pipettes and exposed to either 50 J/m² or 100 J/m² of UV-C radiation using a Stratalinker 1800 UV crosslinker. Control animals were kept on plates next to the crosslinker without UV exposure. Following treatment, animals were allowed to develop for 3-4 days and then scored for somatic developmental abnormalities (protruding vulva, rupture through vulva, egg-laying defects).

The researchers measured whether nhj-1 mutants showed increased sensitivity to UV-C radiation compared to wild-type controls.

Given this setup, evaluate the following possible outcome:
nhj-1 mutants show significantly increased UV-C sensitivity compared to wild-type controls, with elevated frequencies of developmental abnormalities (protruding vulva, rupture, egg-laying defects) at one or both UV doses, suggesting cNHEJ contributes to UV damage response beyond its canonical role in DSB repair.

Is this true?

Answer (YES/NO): NO